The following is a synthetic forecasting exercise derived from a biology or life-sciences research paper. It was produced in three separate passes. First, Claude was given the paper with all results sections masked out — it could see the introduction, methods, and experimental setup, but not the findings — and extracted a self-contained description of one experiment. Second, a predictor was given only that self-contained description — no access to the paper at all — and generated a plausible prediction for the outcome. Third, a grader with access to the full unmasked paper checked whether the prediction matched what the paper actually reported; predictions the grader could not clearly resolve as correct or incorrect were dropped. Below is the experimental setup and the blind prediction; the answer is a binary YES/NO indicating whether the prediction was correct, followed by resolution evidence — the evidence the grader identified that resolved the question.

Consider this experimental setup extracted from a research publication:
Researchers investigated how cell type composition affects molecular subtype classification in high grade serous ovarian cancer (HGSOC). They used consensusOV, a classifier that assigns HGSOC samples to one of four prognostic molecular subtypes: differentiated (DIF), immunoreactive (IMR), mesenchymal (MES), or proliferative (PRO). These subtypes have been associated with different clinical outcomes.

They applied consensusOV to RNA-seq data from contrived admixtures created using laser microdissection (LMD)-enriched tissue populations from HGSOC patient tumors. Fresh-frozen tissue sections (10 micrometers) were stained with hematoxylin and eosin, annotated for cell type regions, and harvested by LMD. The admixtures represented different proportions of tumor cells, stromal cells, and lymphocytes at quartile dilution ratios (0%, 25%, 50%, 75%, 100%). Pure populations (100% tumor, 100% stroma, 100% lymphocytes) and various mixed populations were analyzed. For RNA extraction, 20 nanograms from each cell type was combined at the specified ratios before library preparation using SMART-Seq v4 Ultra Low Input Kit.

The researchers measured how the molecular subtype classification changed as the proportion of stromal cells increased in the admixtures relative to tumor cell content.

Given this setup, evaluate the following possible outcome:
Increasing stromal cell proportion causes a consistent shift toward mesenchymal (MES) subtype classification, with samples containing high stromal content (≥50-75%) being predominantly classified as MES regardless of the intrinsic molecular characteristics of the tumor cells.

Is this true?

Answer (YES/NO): YES